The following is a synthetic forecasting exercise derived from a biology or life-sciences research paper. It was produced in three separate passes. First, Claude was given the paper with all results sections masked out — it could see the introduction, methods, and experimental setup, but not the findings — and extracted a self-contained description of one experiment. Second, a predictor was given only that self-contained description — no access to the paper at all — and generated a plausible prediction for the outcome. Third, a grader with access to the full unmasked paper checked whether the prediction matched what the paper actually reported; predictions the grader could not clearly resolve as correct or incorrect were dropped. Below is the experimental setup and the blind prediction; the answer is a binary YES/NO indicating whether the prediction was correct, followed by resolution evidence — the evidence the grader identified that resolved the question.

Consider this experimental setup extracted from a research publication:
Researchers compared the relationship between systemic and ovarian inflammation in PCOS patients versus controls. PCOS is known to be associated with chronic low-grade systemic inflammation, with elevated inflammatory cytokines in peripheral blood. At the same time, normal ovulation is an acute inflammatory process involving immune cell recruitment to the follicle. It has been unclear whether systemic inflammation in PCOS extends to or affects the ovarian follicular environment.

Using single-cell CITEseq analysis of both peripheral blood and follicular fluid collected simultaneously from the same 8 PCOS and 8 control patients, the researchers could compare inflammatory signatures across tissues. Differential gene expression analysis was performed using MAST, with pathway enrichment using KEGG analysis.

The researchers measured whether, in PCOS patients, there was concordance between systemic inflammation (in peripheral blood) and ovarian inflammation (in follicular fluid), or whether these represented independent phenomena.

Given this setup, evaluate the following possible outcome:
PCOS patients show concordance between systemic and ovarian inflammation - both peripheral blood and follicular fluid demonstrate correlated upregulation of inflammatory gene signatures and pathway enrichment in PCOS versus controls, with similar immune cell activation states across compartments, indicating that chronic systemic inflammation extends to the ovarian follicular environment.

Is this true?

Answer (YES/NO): NO